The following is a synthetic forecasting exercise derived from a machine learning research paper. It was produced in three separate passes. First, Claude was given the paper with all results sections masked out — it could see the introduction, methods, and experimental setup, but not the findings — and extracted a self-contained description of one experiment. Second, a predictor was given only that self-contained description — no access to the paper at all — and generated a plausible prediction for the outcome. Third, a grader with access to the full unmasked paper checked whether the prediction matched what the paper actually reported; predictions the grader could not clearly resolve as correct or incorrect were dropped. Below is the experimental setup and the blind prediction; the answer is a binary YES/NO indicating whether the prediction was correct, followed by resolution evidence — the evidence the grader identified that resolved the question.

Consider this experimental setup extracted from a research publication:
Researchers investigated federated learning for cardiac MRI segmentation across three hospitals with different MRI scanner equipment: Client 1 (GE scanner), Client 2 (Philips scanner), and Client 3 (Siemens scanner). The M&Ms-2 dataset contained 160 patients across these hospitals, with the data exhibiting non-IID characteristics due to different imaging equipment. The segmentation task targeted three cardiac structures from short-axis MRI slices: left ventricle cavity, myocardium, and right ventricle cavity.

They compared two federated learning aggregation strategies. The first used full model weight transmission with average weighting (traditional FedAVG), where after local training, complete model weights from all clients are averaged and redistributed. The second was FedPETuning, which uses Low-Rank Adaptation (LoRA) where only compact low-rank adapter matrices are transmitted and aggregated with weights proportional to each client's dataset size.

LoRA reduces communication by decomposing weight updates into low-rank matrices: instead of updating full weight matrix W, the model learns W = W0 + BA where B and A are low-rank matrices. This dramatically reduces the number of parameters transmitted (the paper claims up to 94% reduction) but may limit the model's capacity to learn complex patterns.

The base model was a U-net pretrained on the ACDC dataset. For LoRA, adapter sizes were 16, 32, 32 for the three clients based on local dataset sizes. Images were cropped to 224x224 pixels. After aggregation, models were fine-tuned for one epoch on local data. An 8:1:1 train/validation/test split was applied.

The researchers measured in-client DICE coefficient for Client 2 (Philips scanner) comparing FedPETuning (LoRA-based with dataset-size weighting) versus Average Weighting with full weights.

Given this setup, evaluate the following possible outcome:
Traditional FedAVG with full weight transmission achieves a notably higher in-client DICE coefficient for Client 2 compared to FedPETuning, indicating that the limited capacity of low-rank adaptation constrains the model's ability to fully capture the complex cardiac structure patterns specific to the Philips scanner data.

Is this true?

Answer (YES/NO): YES